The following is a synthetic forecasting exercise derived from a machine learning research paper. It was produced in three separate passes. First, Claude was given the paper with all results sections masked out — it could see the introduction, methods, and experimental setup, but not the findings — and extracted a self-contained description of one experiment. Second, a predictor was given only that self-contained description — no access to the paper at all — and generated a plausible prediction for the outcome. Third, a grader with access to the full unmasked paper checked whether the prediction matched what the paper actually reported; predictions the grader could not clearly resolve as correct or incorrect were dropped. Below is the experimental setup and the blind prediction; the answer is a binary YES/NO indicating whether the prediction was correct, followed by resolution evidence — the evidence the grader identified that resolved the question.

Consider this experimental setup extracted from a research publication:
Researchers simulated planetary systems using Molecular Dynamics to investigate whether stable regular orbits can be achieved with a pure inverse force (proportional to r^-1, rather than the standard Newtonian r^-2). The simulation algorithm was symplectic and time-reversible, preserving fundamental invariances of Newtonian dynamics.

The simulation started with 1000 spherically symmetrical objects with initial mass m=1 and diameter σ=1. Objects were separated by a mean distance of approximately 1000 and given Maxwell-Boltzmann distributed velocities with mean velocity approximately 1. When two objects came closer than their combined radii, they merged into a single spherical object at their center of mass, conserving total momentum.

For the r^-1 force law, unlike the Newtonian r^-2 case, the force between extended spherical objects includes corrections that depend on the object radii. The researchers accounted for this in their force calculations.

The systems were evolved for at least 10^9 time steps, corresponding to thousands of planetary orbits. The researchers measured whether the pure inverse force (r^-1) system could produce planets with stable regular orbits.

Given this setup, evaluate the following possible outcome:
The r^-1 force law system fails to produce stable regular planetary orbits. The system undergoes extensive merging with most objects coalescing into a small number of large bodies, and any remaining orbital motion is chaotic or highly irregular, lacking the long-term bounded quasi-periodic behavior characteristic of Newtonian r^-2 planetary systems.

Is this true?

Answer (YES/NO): NO